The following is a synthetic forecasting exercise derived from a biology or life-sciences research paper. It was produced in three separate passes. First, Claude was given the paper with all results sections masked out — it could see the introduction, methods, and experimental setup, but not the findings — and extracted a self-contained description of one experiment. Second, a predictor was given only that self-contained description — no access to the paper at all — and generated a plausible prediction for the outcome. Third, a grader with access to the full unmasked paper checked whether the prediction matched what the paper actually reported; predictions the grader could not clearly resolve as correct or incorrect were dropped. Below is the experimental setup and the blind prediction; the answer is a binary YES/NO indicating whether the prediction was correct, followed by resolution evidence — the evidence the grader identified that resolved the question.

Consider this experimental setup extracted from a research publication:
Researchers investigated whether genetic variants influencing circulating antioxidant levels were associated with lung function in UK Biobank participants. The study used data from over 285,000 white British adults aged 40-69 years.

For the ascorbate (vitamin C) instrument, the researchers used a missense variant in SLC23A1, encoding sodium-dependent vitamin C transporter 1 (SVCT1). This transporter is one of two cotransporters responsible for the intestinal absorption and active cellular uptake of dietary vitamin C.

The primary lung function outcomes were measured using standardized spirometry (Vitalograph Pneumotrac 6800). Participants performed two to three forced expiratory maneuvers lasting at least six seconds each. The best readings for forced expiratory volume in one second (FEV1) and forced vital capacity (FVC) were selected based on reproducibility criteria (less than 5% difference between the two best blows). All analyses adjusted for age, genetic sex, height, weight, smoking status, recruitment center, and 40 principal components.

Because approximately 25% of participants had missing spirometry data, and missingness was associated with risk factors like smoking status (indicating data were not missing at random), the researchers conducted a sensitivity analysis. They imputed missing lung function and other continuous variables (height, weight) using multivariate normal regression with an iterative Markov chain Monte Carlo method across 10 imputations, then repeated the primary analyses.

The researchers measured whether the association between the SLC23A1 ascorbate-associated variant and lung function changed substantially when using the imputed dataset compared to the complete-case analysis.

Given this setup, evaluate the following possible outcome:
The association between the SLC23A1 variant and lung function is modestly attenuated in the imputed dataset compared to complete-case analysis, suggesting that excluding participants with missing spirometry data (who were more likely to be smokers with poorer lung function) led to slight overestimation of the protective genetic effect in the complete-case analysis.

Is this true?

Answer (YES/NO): NO